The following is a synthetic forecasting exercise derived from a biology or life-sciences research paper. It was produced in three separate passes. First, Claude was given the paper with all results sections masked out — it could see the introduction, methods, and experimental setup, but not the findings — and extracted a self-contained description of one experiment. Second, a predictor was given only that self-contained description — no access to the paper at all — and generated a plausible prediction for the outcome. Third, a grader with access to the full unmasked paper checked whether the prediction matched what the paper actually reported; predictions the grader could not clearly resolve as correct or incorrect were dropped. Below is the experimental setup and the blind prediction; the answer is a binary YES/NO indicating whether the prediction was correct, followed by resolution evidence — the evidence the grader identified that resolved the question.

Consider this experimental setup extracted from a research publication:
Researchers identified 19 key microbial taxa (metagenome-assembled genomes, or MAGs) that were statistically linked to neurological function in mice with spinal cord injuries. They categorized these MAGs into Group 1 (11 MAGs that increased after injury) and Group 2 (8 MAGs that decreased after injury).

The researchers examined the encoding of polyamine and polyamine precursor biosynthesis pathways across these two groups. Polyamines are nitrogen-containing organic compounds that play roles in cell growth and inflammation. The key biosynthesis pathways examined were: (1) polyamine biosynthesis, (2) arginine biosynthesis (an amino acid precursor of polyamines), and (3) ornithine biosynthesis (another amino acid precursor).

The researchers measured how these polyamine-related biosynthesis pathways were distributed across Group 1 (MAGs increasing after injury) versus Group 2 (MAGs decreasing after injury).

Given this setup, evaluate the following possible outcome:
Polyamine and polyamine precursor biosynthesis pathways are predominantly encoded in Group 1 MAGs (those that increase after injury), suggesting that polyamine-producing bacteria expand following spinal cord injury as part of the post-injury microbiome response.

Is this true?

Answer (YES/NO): YES